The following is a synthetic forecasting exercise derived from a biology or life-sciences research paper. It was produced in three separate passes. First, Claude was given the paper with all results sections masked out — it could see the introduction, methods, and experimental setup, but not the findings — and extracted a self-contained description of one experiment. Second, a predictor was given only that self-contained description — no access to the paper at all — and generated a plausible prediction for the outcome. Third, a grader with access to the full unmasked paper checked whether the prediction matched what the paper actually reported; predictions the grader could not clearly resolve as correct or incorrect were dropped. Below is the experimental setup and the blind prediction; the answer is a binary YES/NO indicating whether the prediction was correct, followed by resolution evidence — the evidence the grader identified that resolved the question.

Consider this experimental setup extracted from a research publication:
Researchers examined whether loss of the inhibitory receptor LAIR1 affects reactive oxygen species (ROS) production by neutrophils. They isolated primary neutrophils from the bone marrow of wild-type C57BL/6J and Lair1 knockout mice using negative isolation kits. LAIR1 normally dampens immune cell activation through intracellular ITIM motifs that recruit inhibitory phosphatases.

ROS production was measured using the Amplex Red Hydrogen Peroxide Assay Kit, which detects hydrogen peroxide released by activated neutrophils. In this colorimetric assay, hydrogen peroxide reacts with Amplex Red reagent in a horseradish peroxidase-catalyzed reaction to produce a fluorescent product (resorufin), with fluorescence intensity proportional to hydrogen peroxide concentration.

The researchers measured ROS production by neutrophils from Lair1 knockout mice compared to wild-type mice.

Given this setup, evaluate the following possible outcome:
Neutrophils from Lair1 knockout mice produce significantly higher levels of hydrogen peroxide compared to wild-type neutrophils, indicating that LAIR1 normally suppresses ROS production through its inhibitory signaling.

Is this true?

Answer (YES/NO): YES